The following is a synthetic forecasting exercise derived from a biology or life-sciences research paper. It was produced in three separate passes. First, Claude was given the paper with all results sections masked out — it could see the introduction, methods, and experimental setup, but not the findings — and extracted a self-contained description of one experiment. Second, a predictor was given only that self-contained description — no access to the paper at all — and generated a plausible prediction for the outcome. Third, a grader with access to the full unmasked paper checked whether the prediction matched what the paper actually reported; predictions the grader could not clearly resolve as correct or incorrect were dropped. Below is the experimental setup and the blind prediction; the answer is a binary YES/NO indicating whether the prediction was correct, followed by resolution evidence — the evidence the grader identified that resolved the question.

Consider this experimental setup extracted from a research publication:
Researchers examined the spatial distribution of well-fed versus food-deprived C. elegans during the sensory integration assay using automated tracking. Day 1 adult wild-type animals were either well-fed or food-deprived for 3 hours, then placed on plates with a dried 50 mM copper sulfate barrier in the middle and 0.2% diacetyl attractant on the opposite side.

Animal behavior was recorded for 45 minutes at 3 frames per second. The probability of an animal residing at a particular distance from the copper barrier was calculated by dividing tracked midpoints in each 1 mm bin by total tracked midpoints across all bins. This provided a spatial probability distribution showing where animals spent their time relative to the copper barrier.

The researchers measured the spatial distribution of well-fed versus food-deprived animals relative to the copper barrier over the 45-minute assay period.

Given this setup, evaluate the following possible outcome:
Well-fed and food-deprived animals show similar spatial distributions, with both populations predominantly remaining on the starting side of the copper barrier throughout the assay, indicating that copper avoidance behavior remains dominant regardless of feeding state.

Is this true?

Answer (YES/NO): NO